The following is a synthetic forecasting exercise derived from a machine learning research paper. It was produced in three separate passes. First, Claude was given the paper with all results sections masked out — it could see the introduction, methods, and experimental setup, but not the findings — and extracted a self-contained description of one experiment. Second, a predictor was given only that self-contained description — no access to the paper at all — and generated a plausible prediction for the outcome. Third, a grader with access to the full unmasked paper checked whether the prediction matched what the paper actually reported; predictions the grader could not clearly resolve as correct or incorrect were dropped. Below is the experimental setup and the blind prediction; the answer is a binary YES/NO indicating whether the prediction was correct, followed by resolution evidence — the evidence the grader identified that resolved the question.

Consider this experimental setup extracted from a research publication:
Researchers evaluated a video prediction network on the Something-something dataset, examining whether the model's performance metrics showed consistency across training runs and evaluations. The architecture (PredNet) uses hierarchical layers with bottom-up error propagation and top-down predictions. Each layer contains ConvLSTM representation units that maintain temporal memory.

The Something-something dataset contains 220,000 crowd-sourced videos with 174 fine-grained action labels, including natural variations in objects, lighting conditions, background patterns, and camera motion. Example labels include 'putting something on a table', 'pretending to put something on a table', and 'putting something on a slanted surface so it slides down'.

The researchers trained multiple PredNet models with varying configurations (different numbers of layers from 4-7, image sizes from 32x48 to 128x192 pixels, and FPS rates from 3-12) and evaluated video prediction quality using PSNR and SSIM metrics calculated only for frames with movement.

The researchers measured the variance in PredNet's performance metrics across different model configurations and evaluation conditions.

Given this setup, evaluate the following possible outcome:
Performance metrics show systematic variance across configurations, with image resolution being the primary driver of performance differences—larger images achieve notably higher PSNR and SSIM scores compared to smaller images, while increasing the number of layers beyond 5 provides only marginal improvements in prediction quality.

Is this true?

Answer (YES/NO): NO